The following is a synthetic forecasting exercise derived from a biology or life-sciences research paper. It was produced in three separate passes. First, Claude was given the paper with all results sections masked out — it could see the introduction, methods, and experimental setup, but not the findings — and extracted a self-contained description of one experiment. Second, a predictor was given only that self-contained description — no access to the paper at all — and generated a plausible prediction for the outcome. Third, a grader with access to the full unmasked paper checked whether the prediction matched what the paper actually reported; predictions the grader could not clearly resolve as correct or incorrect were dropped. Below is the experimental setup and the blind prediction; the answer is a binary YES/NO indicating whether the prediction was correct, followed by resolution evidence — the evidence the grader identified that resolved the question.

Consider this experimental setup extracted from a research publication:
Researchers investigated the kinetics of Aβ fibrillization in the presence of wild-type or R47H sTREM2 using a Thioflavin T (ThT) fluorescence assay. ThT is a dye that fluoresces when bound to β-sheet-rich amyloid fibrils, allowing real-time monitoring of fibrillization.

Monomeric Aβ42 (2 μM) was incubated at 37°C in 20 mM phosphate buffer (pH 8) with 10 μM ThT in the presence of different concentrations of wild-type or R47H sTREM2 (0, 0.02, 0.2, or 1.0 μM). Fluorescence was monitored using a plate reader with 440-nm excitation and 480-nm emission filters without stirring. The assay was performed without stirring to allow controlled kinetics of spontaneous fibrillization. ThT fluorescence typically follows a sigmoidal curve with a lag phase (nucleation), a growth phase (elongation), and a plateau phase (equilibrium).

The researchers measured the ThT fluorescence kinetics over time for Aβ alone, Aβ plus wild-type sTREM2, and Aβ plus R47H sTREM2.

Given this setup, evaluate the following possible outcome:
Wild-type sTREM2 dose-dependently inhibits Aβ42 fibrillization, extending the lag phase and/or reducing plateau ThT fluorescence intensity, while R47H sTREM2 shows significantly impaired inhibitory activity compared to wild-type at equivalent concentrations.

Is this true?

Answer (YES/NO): YES